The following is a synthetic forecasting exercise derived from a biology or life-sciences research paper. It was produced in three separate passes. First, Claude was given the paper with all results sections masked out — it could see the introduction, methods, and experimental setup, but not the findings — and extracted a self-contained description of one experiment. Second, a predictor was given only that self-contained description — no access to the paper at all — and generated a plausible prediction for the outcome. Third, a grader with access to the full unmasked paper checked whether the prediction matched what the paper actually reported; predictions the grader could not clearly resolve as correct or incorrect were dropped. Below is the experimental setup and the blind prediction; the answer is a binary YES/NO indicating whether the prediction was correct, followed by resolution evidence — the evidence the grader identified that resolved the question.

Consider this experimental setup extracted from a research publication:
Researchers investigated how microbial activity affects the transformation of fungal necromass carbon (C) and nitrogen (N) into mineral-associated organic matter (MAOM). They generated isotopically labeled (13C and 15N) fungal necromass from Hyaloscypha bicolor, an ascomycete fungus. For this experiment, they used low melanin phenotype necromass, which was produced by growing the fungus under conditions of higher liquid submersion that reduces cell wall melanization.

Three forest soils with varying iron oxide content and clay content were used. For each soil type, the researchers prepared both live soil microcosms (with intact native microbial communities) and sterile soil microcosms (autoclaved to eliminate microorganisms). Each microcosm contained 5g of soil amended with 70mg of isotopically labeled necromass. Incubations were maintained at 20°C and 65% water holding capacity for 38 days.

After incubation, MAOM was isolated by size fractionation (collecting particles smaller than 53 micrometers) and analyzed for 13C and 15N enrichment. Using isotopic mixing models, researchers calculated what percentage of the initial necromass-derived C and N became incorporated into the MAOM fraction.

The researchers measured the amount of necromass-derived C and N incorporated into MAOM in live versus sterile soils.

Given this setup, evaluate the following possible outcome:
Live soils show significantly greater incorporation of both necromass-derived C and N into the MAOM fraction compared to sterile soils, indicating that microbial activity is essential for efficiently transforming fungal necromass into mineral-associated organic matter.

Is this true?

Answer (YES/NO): NO